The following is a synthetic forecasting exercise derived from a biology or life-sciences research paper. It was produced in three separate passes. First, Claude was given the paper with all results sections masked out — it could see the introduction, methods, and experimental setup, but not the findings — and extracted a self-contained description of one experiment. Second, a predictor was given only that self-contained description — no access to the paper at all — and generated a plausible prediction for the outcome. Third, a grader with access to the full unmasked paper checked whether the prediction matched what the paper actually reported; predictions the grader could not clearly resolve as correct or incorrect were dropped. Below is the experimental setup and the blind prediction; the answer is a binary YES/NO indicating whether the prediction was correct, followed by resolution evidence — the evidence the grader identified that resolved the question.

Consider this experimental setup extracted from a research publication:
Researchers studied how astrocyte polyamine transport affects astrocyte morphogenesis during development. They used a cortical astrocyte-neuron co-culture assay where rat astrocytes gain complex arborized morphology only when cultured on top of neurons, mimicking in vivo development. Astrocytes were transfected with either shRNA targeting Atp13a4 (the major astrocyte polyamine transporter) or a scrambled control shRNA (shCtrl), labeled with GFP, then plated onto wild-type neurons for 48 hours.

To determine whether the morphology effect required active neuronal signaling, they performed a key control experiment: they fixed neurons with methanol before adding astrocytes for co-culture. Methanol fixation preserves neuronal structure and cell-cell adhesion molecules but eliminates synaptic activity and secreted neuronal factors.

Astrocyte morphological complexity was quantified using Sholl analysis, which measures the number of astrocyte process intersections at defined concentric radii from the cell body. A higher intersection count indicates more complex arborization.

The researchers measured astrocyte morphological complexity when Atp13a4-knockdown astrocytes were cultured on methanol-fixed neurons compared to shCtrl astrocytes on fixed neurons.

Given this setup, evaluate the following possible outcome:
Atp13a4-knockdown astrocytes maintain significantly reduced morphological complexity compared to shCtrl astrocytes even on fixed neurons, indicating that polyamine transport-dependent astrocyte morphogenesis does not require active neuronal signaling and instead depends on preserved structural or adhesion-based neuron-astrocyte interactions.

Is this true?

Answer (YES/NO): YES